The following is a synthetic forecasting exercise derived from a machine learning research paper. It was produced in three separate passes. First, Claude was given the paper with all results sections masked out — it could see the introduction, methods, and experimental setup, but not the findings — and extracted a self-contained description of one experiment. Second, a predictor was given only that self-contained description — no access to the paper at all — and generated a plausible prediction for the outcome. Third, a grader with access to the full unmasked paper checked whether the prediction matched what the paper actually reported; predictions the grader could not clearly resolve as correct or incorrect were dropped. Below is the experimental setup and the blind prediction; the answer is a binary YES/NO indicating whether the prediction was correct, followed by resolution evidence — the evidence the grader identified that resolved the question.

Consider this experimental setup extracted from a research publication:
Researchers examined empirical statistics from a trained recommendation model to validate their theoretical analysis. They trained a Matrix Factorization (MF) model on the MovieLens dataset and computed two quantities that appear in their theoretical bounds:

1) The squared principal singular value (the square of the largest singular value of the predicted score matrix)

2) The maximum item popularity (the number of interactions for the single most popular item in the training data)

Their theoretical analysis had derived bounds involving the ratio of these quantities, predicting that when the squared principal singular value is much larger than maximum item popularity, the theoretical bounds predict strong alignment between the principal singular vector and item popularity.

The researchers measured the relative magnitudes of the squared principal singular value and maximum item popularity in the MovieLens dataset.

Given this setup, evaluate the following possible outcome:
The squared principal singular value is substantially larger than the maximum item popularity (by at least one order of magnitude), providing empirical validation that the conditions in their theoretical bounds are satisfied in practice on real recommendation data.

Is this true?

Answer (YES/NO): YES